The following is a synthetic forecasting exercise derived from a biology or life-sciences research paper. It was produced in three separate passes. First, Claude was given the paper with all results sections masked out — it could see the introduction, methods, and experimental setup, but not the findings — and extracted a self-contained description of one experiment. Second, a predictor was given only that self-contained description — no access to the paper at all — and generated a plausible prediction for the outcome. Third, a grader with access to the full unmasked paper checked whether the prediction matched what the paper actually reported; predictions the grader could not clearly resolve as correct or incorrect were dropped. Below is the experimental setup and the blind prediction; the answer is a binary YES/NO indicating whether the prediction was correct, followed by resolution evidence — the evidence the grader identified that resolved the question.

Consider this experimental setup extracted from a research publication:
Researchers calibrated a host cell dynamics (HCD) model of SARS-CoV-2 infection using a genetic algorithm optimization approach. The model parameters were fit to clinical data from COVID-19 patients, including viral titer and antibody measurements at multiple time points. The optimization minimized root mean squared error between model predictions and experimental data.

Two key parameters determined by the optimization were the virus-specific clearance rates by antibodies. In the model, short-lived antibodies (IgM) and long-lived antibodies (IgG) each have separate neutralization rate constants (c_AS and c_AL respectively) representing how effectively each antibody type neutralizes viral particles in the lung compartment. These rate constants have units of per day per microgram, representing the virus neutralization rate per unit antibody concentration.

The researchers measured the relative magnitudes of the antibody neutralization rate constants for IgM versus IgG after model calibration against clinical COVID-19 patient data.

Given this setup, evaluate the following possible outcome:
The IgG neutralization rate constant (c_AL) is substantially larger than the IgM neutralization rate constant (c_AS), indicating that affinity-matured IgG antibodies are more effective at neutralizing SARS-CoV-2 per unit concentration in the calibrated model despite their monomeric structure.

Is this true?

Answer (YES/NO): YES